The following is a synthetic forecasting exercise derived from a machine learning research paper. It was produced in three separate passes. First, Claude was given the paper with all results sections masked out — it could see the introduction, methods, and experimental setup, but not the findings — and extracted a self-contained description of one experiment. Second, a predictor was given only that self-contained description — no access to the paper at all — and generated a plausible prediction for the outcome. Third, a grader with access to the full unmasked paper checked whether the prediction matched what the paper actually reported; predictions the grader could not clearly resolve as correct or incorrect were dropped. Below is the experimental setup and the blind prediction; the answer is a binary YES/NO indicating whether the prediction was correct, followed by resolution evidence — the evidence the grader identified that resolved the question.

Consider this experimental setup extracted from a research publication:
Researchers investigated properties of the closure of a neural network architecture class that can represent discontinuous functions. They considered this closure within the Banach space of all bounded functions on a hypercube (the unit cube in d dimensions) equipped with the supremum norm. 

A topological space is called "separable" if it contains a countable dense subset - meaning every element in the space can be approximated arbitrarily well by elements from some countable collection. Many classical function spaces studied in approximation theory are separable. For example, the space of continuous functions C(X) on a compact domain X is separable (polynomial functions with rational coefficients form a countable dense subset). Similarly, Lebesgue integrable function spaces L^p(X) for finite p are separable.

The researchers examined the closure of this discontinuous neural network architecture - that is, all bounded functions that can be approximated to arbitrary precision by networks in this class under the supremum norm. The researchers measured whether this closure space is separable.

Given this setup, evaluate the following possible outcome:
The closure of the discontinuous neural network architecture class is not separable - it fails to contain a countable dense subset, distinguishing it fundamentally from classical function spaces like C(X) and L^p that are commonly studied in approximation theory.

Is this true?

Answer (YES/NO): YES